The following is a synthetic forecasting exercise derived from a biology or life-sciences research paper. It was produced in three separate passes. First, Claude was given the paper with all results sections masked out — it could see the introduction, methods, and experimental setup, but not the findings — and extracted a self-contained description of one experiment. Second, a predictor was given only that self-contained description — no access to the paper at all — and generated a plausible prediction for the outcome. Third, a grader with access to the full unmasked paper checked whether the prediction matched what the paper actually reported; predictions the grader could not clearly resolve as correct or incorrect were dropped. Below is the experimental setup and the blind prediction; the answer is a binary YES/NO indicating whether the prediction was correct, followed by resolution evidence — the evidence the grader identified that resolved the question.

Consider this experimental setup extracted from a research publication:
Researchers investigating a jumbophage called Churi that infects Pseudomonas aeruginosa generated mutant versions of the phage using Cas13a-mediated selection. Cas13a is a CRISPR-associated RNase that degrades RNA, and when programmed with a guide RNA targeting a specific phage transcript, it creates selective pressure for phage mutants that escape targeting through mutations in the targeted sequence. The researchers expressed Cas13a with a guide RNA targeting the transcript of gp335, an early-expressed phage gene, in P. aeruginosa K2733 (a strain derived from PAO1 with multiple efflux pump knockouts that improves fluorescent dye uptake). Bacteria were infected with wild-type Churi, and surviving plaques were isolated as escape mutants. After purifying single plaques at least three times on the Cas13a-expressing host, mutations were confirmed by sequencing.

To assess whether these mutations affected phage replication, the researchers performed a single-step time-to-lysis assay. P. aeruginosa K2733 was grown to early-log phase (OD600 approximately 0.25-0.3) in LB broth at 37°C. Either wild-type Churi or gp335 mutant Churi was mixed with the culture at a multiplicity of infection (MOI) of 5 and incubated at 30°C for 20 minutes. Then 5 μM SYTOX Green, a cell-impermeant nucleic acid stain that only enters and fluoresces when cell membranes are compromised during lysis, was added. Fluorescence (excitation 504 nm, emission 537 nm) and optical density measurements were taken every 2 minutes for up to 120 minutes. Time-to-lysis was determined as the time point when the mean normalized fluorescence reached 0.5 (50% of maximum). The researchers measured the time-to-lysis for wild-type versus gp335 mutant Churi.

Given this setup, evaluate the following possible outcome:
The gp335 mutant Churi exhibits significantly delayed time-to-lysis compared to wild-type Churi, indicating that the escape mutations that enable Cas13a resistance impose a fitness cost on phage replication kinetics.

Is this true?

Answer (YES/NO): YES